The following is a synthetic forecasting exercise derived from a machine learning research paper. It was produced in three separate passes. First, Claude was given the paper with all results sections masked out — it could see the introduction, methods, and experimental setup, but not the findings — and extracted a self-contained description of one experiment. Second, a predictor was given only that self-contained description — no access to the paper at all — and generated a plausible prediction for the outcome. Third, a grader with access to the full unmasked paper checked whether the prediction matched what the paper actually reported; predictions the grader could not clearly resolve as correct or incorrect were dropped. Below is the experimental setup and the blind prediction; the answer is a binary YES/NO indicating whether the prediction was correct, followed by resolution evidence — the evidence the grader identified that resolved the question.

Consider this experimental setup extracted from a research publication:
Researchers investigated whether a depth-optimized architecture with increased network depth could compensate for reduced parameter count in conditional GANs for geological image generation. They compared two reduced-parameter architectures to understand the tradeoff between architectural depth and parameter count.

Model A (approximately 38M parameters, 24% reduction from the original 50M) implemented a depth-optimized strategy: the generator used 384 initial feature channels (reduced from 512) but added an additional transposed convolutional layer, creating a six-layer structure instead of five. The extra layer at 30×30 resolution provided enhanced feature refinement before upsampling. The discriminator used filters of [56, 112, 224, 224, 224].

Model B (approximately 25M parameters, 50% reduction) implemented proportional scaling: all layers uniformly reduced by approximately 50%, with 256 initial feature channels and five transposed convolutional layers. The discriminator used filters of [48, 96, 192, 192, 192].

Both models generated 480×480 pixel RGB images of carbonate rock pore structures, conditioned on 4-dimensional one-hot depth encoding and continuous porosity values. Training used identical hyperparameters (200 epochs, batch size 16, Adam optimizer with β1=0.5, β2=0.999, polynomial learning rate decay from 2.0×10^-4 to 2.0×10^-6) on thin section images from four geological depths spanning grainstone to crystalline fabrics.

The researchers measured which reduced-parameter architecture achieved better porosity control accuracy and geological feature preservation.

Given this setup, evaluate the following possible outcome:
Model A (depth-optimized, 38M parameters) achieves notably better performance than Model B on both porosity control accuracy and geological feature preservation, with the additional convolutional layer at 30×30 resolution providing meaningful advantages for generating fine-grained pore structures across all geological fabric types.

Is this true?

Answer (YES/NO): NO